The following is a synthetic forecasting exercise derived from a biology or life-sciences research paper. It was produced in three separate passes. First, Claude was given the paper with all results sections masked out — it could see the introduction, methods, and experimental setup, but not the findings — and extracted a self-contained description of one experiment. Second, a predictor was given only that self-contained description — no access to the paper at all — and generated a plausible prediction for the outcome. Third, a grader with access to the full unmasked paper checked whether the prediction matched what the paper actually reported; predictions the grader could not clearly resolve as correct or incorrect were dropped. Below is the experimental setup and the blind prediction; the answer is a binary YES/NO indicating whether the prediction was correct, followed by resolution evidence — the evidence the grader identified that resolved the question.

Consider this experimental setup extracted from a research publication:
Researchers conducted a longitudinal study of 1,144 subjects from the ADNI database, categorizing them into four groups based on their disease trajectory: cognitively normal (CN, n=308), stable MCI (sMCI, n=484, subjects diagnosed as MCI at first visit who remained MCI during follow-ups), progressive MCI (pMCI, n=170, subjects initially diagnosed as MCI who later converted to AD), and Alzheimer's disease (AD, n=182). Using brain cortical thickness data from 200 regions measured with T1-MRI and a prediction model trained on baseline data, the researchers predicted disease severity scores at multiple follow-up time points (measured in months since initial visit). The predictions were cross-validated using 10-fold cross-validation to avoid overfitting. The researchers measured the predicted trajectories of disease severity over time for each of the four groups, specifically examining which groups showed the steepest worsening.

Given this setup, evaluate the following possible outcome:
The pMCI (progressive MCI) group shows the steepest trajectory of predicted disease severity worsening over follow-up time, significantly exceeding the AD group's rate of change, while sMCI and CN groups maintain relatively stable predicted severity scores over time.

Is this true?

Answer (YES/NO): YES